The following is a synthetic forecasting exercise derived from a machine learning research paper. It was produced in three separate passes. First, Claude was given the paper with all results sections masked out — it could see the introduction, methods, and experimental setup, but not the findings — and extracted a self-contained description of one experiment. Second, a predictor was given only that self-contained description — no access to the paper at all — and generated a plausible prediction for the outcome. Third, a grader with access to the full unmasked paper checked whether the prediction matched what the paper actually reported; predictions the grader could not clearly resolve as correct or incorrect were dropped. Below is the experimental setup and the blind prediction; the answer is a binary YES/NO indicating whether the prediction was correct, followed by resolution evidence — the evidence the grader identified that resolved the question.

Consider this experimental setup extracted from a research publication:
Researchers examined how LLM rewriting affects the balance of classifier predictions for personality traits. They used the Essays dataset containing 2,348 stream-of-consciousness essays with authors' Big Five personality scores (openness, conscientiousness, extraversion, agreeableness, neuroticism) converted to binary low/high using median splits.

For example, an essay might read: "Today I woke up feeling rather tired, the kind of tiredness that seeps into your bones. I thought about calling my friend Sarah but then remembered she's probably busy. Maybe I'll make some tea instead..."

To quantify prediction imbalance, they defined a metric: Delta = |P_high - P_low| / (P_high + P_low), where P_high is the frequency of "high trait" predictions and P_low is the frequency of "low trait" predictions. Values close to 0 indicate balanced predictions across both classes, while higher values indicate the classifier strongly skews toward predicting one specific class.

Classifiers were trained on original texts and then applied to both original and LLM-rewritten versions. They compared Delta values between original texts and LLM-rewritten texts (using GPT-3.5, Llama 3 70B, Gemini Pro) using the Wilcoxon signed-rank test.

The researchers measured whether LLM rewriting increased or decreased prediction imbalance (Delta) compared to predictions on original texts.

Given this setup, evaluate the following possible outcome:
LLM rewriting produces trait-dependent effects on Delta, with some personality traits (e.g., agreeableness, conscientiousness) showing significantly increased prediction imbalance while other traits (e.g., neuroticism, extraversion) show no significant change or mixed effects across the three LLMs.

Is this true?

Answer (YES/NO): NO